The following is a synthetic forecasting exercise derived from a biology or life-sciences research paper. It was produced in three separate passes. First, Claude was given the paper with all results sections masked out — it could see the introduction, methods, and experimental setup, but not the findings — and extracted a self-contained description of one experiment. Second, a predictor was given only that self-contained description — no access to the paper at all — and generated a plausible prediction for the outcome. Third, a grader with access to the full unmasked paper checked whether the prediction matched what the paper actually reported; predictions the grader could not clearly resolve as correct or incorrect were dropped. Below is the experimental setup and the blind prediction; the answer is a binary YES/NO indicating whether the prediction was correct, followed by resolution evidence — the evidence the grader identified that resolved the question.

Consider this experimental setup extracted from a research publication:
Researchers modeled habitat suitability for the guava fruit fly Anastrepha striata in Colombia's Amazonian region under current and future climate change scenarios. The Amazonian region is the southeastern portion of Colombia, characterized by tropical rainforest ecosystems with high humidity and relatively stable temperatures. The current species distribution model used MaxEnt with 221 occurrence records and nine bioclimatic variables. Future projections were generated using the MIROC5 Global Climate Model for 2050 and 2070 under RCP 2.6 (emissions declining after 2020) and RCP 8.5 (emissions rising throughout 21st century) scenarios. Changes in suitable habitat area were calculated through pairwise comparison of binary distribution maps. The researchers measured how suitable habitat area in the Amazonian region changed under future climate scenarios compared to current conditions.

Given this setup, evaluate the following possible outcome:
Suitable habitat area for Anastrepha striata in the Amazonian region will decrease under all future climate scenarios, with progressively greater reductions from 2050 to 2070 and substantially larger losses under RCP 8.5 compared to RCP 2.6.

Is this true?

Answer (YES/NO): NO